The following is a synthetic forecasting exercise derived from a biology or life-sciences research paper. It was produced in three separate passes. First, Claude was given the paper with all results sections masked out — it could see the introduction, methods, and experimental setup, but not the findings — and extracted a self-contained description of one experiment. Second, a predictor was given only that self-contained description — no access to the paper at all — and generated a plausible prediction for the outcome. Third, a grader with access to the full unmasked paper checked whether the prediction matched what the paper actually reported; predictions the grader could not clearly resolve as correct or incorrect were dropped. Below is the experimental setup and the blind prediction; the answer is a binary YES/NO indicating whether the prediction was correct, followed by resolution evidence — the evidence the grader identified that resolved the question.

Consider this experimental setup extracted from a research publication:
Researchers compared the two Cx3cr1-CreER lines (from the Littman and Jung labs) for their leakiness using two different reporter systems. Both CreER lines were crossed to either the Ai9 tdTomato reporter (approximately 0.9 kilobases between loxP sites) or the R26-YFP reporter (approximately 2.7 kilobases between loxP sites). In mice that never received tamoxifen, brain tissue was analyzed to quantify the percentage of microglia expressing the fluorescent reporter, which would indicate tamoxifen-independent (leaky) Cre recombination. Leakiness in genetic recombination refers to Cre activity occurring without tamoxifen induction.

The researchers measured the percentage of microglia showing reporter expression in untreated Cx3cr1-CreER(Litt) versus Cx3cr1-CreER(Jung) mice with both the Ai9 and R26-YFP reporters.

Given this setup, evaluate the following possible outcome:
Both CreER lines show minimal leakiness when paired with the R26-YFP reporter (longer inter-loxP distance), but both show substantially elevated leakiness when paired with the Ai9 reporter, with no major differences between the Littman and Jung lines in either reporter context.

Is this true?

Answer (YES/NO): NO